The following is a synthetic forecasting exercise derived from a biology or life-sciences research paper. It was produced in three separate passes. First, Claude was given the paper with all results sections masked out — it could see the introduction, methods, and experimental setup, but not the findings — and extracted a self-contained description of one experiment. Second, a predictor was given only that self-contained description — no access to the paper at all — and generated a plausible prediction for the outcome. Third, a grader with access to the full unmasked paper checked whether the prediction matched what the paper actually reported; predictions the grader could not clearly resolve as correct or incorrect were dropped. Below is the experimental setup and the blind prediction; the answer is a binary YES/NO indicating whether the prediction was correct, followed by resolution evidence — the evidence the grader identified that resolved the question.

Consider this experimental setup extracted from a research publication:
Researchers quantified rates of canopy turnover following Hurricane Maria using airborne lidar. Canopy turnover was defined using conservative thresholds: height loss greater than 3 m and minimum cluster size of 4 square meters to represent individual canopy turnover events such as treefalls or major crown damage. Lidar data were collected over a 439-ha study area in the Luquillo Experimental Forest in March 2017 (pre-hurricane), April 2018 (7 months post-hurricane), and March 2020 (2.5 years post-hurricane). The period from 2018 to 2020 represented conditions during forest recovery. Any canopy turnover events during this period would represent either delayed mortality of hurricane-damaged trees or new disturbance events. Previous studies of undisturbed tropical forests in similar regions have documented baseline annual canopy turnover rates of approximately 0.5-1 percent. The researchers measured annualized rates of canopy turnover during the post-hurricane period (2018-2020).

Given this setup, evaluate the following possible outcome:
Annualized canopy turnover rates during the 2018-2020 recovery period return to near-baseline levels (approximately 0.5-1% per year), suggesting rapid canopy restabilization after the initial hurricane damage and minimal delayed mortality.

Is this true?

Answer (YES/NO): NO